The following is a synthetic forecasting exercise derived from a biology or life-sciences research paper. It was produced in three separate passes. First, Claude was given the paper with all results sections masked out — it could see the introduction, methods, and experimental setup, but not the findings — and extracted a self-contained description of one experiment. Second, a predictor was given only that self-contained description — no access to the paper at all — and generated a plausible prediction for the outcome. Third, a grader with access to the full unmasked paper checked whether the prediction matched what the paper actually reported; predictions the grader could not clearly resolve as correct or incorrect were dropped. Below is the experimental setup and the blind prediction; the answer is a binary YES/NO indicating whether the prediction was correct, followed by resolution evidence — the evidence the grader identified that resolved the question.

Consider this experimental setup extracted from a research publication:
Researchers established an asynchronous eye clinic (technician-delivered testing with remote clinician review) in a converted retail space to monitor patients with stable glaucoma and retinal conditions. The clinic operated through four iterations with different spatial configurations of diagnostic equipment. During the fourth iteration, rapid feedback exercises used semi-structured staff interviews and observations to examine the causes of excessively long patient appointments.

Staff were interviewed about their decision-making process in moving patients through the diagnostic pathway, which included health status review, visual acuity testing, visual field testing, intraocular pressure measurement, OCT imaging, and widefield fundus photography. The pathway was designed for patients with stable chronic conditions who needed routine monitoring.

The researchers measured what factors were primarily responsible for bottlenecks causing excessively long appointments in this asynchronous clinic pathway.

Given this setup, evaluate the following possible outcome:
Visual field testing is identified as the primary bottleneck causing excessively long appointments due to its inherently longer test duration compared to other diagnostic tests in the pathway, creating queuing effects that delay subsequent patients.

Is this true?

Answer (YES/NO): NO